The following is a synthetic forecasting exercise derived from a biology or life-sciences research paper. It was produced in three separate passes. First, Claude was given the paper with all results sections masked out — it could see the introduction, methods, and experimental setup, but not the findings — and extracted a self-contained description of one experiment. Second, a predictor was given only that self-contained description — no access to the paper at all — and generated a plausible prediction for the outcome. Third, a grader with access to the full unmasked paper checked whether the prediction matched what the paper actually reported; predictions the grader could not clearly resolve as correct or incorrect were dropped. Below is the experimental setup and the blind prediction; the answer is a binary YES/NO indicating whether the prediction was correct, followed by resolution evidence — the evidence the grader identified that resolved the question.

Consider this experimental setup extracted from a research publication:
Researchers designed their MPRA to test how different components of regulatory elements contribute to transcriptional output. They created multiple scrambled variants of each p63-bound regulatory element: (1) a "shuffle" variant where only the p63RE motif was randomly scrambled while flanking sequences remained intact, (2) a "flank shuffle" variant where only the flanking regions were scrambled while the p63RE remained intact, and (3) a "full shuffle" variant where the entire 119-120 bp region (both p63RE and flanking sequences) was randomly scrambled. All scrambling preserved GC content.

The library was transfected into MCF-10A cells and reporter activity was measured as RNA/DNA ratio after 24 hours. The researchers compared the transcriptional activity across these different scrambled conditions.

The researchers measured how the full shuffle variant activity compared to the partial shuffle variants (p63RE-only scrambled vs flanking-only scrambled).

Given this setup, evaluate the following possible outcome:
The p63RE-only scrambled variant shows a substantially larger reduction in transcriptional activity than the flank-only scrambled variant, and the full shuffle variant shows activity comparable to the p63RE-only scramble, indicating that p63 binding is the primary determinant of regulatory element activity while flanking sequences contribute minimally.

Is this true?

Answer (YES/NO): YES